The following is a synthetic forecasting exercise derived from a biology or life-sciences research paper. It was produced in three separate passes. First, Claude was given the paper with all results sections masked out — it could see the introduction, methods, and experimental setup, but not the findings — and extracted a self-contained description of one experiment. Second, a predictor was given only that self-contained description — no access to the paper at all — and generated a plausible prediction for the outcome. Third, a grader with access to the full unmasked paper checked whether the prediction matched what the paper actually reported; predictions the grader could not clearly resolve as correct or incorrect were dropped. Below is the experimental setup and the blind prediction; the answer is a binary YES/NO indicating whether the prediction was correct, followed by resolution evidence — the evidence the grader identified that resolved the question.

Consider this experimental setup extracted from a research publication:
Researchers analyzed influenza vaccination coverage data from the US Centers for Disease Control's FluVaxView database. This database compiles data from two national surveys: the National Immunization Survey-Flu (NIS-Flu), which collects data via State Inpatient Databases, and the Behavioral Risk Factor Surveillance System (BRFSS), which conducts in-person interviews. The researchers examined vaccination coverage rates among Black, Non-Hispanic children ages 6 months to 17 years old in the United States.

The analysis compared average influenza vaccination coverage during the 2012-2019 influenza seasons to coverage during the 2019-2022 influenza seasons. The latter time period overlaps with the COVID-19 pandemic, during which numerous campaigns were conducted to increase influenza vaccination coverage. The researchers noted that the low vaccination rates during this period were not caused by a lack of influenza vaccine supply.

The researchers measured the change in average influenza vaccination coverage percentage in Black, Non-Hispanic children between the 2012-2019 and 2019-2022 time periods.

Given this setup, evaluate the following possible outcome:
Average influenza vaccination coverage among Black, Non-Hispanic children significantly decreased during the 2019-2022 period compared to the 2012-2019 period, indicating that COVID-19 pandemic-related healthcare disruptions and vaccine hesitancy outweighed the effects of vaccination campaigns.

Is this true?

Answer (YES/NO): YES